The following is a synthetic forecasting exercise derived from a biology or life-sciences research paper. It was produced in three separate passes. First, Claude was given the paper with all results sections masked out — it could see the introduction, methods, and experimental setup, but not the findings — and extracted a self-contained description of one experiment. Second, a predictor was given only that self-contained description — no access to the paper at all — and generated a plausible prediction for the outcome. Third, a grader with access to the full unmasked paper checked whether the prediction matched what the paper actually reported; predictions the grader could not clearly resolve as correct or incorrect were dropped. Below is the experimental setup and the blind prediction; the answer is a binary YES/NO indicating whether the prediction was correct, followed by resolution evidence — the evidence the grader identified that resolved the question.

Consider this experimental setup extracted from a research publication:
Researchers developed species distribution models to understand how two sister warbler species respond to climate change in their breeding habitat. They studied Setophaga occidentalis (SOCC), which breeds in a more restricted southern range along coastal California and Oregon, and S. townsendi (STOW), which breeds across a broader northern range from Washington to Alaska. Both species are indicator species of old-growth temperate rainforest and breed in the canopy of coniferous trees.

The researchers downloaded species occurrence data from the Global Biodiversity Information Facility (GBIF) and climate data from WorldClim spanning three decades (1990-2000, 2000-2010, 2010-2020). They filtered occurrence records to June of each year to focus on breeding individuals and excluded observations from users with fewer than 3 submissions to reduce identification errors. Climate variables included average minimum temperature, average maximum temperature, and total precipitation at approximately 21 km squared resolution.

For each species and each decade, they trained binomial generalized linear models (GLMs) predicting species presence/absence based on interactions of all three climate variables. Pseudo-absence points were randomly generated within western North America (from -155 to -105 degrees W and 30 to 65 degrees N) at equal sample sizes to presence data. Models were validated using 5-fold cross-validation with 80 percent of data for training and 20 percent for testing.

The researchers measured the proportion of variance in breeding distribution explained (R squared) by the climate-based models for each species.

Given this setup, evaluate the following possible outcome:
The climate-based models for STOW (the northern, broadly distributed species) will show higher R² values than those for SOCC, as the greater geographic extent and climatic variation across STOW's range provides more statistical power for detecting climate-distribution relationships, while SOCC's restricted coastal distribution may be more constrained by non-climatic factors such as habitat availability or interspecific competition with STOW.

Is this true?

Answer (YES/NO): YES